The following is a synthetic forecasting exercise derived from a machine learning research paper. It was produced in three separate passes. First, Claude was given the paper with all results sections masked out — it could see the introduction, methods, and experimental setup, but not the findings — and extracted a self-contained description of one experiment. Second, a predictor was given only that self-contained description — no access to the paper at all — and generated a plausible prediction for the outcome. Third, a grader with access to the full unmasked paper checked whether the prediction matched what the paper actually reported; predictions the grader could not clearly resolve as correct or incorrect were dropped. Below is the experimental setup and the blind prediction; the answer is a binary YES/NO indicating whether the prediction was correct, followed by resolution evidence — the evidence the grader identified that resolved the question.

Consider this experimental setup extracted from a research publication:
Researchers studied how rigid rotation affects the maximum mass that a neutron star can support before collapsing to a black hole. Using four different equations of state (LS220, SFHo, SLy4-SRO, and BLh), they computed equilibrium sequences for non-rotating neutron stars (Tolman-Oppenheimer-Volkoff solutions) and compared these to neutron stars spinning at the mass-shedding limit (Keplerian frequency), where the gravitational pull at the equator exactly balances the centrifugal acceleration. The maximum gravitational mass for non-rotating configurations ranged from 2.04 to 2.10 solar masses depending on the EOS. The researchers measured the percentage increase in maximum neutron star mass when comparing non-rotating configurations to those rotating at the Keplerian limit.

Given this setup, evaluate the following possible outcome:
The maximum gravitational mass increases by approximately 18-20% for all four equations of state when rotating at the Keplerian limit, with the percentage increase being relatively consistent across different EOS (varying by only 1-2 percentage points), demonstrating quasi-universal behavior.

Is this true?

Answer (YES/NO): YES